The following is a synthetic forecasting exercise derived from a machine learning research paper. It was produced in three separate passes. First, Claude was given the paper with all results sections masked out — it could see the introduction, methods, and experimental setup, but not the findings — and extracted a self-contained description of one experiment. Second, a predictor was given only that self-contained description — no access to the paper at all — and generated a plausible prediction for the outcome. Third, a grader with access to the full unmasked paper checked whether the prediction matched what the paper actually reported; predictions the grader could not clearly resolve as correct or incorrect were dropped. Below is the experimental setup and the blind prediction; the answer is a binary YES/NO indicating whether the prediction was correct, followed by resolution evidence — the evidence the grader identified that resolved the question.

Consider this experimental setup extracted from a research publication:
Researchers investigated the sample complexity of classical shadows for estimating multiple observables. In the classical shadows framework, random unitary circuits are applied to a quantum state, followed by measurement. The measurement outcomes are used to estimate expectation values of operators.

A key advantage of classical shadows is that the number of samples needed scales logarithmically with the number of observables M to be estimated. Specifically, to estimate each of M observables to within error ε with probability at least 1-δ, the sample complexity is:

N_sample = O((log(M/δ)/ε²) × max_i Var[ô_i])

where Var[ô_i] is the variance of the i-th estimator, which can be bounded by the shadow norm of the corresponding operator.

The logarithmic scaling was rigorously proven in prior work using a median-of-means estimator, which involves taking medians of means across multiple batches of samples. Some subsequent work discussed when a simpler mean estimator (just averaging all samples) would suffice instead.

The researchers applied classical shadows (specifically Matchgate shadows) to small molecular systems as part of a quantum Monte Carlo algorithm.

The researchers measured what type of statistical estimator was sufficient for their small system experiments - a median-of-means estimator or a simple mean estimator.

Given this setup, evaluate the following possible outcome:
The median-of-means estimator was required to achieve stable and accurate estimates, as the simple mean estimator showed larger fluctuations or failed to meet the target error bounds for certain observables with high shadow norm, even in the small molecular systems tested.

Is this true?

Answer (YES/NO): NO